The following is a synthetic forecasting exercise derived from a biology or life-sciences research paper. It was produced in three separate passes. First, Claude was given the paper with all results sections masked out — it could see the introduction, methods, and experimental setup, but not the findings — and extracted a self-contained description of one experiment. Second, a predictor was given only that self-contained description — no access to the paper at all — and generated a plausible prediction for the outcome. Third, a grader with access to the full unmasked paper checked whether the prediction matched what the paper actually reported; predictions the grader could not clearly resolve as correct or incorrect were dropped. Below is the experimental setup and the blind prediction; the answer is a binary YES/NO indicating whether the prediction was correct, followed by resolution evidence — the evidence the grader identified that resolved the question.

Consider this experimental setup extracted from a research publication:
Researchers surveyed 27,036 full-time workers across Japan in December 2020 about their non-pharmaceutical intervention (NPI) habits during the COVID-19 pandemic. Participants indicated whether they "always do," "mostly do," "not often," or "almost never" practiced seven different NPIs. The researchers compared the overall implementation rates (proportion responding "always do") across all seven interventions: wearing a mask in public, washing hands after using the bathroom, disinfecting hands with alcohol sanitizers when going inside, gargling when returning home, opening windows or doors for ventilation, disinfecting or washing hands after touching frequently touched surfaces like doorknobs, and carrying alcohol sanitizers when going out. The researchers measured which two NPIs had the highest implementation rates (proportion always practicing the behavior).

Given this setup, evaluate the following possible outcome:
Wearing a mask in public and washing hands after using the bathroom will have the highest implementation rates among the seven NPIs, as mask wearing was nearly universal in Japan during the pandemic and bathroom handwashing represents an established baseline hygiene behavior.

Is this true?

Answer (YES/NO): YES